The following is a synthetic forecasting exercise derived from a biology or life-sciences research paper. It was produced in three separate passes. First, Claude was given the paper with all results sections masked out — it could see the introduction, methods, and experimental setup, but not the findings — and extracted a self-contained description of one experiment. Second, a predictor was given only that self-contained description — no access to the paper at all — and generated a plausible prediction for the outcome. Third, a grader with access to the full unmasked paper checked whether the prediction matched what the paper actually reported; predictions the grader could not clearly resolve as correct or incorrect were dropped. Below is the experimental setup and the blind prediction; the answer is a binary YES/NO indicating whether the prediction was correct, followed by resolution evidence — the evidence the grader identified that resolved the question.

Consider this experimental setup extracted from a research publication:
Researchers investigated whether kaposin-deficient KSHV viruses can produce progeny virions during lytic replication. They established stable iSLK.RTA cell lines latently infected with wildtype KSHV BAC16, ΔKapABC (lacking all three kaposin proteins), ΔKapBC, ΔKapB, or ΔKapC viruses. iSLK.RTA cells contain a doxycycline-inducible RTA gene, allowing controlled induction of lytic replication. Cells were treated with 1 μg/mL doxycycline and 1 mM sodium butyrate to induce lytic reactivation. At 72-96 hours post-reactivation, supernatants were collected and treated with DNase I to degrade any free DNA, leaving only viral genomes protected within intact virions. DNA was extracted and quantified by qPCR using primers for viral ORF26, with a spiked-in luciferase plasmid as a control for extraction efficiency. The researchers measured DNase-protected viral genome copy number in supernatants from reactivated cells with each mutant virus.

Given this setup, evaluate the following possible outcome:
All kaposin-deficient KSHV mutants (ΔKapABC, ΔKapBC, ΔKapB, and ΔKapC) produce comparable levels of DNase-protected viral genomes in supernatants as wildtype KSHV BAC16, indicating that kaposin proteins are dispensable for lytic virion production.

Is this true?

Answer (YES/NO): YES